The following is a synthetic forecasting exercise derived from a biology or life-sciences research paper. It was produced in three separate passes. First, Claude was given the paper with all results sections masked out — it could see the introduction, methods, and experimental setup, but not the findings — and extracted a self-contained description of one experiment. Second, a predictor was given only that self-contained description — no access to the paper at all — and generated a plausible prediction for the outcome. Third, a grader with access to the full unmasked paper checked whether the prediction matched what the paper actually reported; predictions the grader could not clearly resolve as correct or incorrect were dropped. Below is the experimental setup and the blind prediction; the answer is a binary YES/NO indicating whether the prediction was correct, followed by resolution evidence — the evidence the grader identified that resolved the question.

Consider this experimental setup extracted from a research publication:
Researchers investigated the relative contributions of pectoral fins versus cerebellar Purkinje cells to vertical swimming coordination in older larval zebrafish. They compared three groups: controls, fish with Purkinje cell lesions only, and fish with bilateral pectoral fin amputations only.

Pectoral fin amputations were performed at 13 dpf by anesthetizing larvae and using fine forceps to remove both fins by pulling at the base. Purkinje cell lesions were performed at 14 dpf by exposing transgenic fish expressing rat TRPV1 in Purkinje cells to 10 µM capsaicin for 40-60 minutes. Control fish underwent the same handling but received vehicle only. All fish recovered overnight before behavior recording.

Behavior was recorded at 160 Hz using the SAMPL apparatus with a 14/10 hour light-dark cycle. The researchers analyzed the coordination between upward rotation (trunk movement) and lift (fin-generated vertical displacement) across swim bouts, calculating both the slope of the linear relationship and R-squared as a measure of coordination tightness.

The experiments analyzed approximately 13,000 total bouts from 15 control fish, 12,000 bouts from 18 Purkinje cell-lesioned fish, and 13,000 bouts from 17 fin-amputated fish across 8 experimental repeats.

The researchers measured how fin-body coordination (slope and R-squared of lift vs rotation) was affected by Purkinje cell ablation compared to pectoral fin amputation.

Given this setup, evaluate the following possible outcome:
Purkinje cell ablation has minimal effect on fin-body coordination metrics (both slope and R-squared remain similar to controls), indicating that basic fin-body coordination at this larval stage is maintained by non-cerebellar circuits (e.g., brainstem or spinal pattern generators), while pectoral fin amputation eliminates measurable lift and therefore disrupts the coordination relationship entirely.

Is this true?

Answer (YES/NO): NO